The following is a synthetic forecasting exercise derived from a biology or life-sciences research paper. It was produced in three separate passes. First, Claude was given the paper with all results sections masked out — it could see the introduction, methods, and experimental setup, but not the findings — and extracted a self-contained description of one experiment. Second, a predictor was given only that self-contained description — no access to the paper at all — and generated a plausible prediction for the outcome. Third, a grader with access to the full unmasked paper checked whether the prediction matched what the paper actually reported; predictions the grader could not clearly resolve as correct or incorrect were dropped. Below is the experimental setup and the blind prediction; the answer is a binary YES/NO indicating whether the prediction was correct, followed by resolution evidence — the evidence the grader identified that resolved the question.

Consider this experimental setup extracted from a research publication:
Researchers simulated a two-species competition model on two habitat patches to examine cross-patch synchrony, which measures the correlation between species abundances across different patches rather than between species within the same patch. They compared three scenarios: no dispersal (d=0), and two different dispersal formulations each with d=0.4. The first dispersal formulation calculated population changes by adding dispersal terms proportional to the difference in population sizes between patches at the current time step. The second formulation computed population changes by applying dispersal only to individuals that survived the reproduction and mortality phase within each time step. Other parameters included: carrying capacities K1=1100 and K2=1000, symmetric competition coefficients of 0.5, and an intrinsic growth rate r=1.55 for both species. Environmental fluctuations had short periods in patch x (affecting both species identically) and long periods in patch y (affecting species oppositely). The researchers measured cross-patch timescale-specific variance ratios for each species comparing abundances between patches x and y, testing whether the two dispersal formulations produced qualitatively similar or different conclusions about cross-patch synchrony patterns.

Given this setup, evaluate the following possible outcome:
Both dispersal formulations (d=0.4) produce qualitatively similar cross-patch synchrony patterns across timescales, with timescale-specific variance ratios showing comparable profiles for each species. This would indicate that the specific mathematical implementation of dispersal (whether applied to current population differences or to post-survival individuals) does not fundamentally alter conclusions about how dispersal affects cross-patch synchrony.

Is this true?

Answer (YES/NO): NO